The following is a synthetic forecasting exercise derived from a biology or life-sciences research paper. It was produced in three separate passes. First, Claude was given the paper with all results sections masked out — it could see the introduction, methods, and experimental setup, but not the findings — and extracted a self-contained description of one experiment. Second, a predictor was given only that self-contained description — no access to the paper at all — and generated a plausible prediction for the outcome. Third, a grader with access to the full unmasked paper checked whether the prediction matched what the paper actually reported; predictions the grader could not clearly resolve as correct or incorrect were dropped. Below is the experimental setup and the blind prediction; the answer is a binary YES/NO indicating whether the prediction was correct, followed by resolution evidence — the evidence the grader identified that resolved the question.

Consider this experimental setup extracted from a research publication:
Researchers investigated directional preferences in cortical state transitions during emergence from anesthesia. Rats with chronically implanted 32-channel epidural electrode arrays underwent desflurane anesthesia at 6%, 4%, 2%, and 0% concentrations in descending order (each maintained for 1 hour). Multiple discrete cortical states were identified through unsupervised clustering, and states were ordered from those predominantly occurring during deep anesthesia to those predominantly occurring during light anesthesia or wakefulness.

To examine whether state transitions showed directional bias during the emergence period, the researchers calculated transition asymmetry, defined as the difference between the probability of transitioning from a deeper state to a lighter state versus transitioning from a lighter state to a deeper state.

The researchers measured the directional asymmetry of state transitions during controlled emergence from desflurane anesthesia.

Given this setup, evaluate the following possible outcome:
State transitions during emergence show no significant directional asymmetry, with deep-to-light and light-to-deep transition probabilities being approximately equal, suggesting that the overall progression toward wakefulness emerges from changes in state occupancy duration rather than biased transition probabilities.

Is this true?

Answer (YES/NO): NO